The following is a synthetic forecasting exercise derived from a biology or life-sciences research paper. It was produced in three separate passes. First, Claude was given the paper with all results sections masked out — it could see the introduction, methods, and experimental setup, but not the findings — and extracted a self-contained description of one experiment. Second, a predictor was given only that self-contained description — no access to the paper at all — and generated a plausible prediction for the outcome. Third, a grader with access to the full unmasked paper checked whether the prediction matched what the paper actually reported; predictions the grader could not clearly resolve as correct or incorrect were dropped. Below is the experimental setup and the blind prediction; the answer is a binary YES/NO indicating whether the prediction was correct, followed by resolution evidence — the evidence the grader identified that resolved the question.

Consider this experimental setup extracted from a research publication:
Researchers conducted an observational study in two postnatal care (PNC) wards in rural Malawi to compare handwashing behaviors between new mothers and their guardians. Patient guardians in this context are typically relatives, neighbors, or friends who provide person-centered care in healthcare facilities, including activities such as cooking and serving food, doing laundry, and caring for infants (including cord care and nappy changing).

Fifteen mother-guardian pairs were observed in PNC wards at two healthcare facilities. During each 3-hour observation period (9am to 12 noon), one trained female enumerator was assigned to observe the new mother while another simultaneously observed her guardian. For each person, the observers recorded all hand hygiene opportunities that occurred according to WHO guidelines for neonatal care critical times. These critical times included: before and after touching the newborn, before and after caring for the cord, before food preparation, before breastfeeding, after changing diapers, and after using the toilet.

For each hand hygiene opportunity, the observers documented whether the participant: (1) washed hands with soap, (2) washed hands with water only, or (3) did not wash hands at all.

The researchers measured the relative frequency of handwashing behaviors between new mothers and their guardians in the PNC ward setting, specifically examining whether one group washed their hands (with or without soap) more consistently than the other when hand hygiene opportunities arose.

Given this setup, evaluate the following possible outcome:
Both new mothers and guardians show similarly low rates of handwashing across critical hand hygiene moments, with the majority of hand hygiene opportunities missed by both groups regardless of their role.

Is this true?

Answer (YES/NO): NO